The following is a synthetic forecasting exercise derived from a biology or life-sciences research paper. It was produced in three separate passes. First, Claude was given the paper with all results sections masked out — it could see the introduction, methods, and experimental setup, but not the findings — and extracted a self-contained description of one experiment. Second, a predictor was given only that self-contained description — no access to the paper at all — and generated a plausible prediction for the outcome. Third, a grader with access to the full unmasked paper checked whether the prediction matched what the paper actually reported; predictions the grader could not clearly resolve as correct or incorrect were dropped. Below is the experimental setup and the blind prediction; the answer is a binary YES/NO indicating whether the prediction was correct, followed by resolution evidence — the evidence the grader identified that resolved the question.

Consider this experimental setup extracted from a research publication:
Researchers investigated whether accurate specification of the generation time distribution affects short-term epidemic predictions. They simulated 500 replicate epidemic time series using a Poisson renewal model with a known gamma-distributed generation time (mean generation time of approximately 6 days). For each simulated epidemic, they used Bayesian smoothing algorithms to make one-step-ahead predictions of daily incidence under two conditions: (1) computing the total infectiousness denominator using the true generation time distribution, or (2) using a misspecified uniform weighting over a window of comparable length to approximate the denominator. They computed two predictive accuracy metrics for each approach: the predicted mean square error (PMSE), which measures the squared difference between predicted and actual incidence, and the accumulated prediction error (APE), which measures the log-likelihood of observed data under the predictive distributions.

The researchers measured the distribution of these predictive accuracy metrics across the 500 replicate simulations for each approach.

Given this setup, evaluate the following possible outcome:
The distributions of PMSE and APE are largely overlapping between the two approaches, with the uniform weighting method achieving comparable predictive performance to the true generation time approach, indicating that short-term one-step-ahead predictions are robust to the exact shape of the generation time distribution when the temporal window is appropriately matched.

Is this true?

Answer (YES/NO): YES